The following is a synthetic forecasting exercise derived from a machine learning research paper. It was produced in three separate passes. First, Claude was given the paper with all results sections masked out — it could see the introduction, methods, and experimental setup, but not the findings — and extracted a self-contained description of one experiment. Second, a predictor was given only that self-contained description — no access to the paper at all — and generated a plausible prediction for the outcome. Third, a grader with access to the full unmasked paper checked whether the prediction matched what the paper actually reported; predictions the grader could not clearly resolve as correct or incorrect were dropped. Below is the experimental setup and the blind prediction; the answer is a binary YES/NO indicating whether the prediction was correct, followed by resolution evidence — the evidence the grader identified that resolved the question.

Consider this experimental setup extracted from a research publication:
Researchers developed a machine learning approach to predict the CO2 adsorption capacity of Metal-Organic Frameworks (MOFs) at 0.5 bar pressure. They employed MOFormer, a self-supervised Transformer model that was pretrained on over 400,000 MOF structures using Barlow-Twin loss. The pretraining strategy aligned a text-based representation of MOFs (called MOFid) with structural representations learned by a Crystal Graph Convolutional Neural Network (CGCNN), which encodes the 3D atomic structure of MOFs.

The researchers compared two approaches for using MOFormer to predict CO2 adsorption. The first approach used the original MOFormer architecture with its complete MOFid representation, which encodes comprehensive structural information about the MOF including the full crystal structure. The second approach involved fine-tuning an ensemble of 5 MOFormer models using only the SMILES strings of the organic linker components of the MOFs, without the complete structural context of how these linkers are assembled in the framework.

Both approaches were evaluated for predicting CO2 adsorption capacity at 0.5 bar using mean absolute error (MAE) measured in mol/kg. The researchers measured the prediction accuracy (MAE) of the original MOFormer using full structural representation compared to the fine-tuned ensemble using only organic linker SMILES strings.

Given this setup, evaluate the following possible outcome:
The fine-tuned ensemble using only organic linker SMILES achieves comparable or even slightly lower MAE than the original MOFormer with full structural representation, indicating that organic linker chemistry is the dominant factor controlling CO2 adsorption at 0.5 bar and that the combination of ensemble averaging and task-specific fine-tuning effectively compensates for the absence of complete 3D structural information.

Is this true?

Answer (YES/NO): NO